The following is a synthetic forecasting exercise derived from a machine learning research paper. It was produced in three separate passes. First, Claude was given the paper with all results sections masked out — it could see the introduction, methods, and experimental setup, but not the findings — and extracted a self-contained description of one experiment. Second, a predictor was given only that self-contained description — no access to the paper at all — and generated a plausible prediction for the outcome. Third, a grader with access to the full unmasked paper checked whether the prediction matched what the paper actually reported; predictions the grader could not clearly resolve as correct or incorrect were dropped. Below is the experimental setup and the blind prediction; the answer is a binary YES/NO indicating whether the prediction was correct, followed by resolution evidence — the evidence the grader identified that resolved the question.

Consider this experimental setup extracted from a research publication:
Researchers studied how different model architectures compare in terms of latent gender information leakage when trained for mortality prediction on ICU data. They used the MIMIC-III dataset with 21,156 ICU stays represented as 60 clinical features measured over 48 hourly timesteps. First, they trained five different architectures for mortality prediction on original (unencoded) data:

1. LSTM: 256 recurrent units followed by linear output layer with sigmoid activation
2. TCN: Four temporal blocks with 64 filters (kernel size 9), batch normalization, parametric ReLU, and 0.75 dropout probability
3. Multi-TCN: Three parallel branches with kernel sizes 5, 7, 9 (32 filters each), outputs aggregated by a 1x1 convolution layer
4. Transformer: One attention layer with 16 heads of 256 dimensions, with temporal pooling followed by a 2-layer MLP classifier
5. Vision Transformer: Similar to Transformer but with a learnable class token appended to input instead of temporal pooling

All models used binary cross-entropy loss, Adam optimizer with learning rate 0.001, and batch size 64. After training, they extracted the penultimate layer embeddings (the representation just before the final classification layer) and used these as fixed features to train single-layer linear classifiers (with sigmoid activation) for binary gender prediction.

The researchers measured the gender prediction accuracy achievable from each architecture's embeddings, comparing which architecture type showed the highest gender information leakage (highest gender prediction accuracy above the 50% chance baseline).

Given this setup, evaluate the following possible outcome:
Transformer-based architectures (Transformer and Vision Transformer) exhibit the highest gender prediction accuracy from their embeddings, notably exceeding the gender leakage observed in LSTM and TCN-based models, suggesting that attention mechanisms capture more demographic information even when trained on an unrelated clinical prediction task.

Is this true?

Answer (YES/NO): NO